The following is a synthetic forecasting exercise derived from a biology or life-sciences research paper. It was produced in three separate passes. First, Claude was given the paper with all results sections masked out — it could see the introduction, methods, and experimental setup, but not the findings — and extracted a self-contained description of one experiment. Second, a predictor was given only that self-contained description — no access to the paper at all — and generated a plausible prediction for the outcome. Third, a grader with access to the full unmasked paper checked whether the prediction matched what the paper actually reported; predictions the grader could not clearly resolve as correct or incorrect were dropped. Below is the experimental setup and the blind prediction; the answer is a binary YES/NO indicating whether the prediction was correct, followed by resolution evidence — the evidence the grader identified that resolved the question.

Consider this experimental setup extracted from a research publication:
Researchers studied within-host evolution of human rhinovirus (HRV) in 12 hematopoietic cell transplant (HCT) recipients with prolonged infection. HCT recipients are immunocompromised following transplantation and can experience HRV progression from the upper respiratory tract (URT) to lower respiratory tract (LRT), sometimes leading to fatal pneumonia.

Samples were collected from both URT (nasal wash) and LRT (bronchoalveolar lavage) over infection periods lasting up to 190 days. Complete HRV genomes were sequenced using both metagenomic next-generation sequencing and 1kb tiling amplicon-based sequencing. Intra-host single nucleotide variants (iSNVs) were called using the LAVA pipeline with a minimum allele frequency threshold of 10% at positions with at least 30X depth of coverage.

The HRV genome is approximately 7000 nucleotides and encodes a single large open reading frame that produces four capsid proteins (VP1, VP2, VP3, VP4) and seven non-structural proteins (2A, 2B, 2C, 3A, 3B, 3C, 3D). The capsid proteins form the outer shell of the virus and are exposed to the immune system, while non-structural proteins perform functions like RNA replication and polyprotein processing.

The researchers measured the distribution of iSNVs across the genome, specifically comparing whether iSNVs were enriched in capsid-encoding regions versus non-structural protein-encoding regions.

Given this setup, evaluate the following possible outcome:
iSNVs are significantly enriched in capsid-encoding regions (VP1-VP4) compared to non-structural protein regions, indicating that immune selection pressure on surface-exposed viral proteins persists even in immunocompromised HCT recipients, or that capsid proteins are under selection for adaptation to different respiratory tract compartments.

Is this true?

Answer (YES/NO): NO